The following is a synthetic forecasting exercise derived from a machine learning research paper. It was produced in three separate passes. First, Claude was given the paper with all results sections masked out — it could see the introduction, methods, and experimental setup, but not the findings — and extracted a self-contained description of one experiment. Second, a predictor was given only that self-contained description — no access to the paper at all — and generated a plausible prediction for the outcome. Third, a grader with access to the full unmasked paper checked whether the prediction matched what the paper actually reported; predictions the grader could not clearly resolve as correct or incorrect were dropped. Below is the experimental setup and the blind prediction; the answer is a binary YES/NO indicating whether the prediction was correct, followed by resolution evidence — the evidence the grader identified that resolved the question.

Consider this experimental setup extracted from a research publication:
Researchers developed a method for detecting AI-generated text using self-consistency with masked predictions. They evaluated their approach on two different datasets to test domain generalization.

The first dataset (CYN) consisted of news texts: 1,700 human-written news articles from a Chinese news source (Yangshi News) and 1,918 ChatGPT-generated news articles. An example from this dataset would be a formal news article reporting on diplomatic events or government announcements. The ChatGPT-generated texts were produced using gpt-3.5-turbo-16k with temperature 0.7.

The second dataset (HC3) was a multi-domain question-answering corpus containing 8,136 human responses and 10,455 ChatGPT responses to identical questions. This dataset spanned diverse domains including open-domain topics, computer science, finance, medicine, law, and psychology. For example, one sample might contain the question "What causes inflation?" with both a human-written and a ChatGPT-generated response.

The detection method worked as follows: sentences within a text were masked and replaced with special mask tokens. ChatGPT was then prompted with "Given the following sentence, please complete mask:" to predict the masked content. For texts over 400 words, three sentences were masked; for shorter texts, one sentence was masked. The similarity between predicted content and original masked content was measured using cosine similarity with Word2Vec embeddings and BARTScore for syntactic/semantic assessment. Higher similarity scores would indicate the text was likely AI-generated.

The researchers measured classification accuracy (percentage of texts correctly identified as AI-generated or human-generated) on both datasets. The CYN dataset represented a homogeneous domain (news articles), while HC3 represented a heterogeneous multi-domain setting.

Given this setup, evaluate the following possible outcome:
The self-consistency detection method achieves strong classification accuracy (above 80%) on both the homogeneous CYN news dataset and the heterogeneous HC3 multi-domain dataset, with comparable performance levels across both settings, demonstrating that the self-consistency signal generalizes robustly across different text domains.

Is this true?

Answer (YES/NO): YES